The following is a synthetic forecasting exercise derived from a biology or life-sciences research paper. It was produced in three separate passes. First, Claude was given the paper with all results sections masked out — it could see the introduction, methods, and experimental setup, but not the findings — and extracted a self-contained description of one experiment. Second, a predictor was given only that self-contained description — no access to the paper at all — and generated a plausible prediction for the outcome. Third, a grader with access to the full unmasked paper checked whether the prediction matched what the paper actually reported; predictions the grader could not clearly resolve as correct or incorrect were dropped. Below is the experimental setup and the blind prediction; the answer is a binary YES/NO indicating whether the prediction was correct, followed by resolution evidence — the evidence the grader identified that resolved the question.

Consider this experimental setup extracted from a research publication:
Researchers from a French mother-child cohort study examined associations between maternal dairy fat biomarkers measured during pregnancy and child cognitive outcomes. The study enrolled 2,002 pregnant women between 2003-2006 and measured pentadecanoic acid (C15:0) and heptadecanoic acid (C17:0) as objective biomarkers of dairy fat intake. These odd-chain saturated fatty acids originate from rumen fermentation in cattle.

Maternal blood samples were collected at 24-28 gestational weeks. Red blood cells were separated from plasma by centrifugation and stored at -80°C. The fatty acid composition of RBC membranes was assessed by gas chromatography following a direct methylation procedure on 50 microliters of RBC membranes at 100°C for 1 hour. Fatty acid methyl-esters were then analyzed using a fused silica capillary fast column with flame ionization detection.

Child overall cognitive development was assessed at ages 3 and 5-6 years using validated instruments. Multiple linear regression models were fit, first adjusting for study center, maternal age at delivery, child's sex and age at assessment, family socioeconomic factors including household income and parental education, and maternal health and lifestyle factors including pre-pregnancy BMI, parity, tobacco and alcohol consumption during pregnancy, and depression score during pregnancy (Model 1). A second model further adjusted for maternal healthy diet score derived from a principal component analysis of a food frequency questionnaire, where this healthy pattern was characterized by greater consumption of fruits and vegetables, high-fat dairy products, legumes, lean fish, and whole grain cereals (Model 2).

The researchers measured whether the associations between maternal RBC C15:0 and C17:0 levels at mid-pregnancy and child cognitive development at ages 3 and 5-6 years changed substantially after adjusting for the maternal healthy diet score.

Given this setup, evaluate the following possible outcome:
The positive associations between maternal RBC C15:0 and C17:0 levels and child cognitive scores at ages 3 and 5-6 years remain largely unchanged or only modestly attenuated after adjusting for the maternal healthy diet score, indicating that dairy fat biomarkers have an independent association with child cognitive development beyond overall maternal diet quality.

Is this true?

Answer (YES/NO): YES